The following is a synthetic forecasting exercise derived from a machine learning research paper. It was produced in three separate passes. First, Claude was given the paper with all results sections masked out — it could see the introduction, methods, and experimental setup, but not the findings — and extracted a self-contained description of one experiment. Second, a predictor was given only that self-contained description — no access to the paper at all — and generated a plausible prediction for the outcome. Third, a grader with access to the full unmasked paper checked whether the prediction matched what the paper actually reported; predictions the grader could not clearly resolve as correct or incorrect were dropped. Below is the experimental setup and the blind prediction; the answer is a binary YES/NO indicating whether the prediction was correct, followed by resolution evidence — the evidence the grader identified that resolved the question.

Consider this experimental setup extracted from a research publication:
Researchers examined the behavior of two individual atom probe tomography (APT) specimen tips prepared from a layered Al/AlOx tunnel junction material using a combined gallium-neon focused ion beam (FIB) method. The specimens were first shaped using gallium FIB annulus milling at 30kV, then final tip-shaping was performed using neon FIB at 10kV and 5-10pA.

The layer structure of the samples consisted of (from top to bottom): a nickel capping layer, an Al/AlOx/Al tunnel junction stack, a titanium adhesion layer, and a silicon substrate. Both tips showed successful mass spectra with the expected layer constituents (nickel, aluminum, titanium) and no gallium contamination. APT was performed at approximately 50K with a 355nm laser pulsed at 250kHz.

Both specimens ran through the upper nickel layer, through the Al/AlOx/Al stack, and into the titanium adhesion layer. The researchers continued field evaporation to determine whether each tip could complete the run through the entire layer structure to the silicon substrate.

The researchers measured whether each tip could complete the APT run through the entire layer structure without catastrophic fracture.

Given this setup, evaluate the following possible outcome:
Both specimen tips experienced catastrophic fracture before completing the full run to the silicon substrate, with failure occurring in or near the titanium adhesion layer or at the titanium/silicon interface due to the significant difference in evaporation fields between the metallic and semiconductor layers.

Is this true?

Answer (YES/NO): NO